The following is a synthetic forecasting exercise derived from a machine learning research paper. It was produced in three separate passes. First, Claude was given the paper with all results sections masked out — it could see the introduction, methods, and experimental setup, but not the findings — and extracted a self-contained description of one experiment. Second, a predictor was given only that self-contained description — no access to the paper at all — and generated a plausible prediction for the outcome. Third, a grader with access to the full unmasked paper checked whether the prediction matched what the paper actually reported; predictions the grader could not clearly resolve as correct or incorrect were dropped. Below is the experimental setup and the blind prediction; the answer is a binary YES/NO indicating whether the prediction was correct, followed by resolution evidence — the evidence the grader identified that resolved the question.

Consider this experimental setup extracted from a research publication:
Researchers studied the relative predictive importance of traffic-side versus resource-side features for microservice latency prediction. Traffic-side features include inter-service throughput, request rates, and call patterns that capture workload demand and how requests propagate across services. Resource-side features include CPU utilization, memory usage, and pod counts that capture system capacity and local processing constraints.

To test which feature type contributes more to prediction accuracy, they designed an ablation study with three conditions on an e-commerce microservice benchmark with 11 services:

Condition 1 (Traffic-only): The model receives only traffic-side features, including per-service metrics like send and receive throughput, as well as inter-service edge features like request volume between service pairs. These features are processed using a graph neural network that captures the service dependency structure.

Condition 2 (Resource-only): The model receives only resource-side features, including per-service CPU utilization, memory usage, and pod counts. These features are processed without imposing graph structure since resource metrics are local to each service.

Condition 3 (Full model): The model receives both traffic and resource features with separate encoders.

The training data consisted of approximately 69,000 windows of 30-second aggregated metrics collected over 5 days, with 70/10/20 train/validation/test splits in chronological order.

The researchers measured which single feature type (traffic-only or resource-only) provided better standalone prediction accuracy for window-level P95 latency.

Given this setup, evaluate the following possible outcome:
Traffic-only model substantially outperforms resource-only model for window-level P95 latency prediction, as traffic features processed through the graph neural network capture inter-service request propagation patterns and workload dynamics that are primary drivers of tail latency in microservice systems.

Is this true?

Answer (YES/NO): NO